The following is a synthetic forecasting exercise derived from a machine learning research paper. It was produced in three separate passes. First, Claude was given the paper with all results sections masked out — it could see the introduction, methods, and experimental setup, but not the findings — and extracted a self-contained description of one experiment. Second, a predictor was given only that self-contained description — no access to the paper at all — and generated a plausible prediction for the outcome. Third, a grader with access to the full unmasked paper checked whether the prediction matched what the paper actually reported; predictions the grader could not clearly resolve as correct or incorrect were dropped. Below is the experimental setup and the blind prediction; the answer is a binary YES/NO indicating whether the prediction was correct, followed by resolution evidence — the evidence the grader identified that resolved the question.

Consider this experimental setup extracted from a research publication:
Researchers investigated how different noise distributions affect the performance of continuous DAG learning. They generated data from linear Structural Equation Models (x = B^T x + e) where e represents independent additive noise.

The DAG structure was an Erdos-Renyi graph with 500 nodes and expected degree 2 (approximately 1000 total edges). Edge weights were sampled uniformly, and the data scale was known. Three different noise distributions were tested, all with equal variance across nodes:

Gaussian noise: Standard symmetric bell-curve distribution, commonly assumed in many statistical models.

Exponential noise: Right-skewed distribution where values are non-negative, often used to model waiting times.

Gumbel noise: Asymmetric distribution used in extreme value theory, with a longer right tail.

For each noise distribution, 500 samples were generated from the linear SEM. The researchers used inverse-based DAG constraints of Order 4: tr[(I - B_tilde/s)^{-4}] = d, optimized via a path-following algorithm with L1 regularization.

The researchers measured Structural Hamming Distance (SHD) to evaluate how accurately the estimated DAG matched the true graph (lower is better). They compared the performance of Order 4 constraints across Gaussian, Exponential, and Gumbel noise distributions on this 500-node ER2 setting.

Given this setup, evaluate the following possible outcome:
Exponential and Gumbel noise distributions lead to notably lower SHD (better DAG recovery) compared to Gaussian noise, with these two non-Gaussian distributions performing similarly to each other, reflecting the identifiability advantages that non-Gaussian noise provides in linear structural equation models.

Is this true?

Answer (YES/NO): NO